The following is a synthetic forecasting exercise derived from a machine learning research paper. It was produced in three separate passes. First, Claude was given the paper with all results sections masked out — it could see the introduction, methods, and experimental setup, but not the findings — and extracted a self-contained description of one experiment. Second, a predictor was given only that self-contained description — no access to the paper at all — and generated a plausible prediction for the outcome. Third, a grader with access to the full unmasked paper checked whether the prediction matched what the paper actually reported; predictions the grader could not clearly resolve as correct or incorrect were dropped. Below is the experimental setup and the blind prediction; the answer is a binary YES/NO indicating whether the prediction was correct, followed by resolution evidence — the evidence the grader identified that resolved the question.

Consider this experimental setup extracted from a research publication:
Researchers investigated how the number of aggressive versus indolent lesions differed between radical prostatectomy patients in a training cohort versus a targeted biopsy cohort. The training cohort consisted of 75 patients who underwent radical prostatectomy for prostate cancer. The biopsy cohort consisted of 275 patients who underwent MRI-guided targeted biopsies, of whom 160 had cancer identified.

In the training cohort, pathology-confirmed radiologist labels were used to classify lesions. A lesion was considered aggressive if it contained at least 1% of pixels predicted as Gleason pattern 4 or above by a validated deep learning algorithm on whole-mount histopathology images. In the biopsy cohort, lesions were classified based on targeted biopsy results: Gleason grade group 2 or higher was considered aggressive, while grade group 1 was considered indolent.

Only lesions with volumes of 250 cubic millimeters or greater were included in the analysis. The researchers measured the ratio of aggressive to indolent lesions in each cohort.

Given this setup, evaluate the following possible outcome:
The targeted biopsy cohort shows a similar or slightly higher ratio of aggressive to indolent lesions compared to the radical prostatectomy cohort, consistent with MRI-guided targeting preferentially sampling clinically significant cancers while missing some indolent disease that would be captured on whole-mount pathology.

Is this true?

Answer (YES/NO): NO